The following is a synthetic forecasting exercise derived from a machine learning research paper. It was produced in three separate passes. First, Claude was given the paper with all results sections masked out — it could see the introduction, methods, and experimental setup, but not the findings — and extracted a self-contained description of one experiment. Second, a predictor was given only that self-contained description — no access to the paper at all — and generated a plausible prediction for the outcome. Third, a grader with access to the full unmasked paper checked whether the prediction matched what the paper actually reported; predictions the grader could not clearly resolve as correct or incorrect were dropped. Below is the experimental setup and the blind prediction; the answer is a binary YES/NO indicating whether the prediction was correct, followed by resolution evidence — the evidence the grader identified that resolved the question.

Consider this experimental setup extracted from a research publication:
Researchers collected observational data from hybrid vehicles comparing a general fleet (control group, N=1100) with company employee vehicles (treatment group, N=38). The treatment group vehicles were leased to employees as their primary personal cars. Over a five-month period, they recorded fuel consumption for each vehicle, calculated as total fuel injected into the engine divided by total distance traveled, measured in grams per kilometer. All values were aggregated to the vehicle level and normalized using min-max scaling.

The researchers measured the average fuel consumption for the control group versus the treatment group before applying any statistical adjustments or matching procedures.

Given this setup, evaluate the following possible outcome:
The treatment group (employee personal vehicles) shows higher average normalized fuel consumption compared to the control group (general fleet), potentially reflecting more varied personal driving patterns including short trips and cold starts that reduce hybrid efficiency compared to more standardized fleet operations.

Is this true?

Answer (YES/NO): NO